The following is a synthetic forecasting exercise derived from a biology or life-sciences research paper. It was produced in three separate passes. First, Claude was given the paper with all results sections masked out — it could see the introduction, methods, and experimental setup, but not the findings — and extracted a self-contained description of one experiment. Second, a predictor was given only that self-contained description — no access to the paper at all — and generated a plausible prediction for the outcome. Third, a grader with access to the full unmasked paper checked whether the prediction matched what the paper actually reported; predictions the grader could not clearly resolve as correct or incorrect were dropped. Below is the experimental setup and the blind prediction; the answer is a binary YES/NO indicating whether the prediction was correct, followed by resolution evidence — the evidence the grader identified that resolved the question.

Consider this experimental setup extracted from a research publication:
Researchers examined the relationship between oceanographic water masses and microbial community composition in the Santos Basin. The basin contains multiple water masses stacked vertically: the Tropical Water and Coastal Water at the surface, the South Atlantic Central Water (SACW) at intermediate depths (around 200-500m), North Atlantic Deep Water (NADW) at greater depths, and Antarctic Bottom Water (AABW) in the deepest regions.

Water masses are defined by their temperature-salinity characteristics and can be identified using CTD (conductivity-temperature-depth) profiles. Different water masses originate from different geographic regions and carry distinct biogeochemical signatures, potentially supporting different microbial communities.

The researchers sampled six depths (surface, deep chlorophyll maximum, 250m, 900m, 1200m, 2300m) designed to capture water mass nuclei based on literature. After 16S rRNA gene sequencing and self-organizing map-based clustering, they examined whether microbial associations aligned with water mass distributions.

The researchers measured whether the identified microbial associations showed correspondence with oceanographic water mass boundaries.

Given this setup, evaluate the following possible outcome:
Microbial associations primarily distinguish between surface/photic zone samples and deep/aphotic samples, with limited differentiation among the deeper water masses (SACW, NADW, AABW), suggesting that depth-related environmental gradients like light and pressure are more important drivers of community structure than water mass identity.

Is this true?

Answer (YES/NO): NO